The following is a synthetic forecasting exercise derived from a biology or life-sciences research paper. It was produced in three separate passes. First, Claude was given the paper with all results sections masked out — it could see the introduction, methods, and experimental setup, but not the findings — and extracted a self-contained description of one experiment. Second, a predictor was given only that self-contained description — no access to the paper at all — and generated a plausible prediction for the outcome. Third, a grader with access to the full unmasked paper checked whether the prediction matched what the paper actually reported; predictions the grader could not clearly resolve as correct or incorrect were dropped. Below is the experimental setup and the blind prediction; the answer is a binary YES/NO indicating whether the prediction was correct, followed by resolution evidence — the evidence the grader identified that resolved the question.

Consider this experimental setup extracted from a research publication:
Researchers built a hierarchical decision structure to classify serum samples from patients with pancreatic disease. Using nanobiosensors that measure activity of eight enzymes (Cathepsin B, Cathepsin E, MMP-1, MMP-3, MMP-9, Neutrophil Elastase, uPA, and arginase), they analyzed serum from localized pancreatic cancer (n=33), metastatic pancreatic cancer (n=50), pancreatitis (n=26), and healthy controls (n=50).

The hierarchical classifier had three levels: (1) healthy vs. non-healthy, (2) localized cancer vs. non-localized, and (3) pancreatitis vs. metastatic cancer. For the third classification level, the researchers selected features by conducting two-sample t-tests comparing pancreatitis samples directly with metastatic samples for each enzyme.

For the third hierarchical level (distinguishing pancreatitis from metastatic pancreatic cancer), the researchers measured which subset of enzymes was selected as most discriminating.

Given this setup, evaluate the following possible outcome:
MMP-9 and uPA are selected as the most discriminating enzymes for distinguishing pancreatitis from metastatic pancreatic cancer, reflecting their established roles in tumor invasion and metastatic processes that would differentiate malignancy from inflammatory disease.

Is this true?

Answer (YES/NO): NO